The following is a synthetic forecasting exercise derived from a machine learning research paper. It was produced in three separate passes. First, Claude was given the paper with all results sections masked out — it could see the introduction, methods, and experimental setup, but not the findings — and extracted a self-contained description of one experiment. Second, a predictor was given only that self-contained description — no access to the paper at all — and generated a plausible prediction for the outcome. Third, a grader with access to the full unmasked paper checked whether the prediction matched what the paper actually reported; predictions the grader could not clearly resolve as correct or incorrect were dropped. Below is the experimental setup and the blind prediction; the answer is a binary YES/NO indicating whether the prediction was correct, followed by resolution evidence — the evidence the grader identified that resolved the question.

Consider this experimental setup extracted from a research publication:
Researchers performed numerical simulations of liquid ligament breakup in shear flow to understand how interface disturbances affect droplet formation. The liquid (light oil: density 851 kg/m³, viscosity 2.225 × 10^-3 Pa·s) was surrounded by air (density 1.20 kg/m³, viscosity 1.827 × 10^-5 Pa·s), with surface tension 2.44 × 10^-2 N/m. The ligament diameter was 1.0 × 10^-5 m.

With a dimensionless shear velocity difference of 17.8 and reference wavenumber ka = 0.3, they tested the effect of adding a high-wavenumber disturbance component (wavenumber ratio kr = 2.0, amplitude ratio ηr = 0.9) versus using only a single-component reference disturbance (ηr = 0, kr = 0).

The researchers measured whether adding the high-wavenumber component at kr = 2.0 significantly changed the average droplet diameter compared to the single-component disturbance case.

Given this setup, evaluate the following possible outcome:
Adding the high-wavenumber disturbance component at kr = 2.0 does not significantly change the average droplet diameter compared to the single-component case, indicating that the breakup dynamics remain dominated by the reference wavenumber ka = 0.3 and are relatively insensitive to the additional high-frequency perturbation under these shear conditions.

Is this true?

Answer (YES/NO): YES